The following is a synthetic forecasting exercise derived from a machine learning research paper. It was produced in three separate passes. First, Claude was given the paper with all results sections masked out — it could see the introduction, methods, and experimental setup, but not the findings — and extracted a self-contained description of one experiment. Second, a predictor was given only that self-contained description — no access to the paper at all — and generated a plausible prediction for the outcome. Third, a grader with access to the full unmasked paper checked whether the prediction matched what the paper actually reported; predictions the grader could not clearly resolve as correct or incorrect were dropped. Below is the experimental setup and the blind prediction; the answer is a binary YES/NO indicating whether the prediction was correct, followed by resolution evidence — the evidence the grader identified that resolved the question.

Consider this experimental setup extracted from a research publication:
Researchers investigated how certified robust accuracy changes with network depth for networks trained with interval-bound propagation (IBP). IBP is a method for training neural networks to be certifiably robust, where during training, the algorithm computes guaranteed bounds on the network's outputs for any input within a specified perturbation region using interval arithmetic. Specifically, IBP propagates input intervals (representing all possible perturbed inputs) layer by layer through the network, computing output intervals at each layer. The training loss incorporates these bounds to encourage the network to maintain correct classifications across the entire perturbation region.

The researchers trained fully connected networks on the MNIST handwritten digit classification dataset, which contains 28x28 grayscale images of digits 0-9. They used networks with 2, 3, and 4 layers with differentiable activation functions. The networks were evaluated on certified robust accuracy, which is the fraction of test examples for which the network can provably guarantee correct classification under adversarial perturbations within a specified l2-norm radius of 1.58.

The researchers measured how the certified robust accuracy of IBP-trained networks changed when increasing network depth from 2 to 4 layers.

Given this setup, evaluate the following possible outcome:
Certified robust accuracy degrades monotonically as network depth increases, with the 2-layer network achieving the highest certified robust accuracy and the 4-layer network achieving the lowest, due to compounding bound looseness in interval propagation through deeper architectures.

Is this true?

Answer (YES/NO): YES